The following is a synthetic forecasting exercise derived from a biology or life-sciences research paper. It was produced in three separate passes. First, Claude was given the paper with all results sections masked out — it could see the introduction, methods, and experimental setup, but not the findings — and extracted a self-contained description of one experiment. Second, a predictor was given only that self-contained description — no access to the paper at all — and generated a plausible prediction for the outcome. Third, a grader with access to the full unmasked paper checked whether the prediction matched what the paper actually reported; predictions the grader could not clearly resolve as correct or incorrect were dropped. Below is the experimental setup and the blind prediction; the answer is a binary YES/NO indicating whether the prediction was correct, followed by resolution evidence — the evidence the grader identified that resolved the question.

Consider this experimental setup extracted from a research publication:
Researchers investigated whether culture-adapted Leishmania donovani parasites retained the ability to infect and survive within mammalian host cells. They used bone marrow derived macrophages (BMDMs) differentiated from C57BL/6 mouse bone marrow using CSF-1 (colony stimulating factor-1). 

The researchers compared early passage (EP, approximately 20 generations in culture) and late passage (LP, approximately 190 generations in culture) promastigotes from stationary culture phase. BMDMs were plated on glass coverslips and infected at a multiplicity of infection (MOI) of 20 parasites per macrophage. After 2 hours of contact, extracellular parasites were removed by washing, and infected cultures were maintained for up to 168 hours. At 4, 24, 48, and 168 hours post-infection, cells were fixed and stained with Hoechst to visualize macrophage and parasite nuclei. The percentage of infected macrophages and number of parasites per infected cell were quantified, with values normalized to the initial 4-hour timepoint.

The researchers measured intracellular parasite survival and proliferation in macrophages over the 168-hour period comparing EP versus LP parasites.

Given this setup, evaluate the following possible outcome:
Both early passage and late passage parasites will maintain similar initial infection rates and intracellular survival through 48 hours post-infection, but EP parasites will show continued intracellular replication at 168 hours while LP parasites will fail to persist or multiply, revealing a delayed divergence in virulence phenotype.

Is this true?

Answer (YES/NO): NO